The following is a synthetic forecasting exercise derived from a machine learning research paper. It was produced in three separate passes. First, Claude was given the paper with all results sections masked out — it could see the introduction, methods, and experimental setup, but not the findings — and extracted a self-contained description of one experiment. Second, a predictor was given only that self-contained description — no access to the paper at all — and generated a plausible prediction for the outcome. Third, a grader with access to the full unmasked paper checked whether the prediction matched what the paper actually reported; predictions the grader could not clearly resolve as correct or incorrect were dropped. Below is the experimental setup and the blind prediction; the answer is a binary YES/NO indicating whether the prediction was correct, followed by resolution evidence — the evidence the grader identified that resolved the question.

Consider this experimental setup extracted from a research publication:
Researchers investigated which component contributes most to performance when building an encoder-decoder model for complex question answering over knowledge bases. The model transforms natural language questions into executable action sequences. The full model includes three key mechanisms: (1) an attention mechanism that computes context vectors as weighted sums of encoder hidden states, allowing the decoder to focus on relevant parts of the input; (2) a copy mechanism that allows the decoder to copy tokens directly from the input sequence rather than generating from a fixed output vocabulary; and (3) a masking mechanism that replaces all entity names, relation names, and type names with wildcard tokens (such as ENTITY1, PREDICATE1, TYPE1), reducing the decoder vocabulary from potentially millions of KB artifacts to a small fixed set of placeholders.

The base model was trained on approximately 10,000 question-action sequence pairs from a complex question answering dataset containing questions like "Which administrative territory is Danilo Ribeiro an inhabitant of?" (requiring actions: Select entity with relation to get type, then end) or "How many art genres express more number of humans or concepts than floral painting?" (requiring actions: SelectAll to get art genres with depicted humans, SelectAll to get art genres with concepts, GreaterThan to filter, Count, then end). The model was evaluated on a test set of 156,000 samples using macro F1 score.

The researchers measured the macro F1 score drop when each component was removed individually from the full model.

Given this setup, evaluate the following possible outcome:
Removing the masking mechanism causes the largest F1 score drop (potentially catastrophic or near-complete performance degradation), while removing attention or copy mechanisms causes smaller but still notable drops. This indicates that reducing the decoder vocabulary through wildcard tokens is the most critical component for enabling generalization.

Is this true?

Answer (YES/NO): YES